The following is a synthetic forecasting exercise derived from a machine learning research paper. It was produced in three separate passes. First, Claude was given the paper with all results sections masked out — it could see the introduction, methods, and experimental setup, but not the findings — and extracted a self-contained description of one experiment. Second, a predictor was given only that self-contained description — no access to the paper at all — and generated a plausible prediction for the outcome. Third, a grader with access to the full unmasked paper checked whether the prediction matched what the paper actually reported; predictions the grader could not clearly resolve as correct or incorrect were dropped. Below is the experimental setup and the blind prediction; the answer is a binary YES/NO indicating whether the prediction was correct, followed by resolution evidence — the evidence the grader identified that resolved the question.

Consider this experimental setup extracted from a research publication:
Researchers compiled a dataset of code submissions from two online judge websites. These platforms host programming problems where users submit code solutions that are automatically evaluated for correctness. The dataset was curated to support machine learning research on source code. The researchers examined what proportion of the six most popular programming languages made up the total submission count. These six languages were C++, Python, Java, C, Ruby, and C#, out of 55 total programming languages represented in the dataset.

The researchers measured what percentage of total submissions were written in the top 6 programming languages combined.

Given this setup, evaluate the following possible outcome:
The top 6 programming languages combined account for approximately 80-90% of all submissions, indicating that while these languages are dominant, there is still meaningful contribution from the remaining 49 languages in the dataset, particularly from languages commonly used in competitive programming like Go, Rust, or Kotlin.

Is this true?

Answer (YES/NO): NO